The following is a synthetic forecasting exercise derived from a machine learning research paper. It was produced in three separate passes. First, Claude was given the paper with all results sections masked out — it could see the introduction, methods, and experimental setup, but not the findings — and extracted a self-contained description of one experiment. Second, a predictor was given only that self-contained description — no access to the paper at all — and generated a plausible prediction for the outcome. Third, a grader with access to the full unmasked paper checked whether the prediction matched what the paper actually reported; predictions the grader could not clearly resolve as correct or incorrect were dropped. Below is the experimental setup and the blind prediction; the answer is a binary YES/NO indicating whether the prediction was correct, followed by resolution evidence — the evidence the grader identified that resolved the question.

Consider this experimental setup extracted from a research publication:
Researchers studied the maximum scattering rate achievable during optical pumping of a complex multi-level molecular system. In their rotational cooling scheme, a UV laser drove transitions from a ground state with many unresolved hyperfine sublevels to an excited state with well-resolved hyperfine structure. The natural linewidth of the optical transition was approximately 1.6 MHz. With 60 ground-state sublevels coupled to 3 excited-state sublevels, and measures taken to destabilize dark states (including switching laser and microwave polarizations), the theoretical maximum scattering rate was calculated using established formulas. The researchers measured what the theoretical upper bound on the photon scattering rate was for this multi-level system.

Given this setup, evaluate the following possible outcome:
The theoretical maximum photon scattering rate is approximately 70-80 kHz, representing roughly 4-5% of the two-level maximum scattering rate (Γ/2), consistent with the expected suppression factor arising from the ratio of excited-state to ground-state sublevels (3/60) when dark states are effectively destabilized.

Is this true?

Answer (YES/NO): NO